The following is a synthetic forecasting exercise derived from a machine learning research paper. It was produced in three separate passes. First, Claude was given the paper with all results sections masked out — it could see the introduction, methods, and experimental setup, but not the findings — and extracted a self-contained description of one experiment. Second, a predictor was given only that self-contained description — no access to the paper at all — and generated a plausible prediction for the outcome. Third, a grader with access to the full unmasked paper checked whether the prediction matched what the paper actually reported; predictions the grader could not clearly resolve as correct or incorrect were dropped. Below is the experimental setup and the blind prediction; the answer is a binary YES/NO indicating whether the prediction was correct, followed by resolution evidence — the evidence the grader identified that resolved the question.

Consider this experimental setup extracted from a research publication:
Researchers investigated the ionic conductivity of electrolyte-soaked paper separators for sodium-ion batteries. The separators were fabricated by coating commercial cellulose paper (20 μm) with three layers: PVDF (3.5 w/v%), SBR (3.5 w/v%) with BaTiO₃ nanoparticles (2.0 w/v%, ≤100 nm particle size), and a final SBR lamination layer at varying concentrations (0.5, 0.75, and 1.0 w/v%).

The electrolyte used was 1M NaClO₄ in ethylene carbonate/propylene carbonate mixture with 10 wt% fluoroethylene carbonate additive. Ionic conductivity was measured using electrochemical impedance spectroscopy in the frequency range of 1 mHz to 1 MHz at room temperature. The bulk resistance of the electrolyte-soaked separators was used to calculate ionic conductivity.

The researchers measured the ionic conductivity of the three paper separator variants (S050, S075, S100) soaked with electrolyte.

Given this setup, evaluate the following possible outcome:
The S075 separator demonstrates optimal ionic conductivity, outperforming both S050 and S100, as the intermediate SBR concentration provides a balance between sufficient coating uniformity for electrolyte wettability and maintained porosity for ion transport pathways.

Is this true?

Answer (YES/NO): YES